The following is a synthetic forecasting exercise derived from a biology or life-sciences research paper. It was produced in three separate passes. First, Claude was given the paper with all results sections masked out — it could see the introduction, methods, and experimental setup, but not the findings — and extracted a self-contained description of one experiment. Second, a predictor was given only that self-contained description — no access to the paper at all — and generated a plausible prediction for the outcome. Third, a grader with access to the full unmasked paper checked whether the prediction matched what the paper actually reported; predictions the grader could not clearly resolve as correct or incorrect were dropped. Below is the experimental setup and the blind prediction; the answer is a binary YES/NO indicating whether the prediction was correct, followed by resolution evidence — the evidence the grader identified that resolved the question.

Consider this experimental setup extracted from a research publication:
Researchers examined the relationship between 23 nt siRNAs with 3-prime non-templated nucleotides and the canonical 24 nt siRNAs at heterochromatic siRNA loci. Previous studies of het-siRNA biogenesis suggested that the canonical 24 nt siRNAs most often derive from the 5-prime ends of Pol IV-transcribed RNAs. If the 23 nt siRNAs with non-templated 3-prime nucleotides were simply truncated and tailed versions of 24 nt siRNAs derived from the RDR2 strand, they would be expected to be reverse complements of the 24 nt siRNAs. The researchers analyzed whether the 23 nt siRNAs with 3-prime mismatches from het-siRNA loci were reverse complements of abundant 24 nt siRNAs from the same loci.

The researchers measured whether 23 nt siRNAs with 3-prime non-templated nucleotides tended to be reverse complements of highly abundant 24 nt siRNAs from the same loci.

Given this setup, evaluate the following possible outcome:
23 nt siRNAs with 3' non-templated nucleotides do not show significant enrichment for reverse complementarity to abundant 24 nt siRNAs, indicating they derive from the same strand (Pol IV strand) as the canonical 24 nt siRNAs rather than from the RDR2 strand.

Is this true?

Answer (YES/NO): YES